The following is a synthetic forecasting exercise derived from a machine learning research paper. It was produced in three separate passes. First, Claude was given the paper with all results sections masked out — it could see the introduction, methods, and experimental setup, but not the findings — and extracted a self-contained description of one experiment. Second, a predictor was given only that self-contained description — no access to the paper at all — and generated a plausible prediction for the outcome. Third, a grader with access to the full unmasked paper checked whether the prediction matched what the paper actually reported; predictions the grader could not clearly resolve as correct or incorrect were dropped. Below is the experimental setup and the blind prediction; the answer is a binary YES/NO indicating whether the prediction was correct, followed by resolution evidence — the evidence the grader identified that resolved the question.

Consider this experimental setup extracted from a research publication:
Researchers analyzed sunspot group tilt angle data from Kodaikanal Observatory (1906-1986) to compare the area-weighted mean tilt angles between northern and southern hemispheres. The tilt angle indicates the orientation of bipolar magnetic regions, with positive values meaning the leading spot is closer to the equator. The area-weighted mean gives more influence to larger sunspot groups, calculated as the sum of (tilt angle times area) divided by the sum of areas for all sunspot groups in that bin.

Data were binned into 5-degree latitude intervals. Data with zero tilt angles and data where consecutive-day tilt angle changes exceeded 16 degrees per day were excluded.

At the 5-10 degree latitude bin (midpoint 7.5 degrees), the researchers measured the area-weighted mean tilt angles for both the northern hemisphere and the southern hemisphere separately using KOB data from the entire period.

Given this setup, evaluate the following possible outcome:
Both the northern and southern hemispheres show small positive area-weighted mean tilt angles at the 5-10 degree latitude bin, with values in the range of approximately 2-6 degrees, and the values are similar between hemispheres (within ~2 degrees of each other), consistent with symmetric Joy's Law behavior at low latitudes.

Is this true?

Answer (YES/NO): NO